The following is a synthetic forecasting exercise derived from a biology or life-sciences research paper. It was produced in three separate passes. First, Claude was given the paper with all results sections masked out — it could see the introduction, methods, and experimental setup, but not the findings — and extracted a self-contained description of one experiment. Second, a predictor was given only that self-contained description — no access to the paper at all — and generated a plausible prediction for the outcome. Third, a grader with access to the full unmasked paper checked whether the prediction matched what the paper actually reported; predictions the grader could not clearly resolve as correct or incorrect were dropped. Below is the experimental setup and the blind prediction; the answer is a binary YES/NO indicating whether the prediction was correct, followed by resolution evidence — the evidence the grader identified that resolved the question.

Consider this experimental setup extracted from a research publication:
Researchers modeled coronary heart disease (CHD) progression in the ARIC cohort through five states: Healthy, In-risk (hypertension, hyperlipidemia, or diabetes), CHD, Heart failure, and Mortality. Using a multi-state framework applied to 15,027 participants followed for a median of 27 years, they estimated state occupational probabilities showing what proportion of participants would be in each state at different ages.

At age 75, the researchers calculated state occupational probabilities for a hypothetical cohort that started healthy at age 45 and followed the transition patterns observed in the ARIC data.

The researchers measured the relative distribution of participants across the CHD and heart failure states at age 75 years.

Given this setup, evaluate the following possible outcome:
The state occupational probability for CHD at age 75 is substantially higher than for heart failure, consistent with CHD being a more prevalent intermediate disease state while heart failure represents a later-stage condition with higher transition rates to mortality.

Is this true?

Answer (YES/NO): NO